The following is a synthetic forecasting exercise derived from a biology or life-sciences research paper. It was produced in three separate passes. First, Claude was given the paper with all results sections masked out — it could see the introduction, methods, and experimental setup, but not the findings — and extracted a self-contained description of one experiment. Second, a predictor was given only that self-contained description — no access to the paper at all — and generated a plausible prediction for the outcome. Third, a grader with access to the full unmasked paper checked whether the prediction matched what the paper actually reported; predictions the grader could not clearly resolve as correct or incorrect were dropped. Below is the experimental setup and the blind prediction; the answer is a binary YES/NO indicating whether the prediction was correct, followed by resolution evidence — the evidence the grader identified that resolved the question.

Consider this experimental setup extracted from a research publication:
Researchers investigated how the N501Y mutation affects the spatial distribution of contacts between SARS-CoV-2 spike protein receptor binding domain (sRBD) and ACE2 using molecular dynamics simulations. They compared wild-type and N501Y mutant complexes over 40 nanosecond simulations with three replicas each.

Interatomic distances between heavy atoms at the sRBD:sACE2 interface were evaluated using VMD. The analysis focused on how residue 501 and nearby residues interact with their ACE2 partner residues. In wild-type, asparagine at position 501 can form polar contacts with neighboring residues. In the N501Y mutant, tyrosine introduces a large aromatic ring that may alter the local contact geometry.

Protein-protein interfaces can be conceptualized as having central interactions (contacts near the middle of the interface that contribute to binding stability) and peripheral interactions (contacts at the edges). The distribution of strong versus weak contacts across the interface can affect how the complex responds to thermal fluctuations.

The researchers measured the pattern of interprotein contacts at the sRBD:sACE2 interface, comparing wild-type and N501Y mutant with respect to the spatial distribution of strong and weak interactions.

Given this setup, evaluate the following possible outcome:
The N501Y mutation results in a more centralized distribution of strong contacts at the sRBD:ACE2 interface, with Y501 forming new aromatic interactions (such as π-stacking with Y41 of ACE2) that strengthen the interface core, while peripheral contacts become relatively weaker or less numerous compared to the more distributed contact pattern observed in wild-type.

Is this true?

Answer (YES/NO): NO